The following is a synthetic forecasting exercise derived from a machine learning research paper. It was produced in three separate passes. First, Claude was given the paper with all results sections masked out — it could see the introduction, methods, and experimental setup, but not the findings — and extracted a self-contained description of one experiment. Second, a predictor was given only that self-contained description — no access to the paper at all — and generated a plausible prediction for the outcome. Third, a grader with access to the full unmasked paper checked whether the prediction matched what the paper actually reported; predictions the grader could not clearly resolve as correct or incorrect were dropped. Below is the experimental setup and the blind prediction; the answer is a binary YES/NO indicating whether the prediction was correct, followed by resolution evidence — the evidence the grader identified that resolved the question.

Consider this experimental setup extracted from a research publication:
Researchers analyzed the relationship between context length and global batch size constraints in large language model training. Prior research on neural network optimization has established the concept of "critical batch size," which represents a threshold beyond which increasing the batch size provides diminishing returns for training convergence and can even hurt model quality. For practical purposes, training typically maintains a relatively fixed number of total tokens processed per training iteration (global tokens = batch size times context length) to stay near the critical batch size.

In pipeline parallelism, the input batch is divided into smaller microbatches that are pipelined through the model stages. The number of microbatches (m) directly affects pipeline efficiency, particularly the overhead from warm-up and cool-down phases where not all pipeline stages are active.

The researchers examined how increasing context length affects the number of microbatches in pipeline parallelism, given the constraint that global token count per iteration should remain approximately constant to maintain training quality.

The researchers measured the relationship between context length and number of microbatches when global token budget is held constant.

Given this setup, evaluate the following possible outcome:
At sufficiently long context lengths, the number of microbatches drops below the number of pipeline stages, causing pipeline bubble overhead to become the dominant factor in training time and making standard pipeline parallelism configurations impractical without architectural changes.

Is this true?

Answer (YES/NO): YES